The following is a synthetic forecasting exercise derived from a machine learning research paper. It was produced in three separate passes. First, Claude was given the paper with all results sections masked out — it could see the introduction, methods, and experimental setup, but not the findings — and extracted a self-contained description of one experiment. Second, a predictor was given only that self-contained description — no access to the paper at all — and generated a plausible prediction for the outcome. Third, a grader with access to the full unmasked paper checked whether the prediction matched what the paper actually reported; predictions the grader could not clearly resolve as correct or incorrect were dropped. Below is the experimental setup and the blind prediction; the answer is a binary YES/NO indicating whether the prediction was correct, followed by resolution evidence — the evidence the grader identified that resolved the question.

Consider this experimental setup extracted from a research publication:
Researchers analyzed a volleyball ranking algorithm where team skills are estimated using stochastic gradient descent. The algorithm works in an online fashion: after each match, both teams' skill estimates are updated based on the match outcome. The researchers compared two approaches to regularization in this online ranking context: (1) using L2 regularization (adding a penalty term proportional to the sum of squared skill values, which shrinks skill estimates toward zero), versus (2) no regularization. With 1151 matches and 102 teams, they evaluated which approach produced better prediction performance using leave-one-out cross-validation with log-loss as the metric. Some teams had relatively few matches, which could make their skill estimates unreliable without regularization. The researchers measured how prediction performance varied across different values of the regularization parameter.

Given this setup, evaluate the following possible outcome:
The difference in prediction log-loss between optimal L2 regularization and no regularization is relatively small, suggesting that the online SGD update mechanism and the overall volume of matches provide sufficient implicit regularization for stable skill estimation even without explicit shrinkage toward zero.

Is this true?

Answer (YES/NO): NO